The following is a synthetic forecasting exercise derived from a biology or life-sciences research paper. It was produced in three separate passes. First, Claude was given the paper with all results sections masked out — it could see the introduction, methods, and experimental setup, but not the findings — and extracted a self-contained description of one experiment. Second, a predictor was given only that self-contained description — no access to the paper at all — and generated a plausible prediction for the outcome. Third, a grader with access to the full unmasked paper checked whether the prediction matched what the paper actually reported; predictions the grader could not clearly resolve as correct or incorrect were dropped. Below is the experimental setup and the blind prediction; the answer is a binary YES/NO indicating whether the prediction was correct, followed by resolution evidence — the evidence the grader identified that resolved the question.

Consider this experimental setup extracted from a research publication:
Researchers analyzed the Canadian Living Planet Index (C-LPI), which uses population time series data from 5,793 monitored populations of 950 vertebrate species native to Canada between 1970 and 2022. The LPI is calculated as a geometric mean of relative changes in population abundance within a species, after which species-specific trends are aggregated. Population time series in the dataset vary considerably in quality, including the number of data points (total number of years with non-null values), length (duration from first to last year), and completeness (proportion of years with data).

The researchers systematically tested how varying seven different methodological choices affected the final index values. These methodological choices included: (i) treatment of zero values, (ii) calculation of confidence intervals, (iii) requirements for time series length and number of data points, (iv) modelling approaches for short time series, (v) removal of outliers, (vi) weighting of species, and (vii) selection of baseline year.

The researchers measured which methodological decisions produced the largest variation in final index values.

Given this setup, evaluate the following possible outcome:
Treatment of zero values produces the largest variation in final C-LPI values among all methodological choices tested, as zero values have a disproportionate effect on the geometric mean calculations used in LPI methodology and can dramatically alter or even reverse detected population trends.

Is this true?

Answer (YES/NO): NO